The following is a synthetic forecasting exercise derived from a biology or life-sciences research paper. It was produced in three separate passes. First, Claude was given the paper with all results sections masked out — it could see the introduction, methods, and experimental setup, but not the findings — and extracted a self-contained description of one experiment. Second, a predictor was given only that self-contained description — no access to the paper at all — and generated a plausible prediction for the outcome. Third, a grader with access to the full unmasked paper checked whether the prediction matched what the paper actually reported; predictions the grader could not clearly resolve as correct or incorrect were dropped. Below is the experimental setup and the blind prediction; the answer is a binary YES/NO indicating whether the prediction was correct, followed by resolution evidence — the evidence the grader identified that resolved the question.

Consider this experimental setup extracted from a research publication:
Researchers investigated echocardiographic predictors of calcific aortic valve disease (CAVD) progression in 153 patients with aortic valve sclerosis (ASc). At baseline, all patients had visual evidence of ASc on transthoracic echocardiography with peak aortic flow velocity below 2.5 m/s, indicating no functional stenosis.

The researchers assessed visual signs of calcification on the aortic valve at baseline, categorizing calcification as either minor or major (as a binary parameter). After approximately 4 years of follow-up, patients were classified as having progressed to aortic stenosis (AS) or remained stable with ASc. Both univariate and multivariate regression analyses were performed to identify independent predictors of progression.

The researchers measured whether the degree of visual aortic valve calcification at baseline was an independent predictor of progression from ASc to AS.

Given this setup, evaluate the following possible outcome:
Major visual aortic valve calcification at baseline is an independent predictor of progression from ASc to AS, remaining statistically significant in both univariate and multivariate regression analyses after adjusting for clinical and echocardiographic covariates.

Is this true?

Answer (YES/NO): YES